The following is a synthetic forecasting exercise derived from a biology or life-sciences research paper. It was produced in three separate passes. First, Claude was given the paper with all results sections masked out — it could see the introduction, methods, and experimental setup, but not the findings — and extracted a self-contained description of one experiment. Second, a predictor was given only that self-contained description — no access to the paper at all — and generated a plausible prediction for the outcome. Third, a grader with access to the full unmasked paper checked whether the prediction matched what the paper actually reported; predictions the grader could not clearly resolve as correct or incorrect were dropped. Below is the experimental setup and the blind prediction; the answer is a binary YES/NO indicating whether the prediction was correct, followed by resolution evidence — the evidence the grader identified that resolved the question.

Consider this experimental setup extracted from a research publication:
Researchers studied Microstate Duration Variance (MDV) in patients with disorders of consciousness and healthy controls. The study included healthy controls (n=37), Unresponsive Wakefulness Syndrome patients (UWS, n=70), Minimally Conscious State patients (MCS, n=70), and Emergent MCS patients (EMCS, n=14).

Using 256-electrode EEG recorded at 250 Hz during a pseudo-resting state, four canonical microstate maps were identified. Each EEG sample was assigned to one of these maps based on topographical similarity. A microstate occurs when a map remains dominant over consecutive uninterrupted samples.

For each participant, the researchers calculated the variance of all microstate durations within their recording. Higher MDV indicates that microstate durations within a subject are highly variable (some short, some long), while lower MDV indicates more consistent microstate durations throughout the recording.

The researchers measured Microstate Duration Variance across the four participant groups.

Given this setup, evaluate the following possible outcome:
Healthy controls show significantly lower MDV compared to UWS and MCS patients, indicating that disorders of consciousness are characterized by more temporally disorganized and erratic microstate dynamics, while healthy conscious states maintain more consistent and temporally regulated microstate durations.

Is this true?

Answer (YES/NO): YES